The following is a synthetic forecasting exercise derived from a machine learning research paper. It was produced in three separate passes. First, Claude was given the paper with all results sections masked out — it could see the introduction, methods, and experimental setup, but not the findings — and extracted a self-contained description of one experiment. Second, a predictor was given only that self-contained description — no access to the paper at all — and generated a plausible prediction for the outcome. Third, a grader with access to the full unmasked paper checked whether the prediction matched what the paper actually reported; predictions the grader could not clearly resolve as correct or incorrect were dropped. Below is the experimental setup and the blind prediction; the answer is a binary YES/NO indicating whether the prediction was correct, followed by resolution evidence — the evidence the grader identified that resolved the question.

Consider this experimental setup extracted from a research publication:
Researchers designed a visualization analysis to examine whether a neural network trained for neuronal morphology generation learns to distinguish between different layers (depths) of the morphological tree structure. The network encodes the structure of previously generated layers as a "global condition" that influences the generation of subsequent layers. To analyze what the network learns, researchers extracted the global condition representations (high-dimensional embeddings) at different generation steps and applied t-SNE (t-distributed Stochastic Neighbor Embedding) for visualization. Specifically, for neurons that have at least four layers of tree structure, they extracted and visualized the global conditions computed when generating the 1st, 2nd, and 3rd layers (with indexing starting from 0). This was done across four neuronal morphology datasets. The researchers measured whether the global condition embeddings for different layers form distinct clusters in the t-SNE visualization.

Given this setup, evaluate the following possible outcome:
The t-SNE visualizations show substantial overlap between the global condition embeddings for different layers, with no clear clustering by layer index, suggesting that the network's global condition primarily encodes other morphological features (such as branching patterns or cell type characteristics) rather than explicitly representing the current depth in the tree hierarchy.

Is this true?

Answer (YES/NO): NO